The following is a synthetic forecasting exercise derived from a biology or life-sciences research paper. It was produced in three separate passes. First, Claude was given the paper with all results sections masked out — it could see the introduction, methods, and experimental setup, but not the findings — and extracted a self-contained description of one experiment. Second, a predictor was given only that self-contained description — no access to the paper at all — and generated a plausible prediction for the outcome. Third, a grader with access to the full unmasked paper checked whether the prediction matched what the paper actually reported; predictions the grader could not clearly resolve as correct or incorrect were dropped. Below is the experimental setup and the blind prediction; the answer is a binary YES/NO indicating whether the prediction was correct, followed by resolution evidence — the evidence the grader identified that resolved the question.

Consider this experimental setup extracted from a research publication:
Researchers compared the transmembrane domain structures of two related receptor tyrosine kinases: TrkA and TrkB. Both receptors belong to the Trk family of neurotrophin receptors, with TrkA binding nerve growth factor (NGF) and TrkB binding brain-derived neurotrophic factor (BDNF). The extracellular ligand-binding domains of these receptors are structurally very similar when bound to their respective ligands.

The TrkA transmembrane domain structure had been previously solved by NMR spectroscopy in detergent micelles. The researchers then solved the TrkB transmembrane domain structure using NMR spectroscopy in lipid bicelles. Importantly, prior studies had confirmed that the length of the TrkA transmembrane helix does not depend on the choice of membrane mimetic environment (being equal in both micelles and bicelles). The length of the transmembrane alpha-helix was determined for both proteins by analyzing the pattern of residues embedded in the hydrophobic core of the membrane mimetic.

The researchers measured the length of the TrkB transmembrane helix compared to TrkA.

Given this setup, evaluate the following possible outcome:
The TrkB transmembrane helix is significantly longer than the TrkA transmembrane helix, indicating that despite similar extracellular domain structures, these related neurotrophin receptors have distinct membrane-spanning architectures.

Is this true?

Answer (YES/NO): YES